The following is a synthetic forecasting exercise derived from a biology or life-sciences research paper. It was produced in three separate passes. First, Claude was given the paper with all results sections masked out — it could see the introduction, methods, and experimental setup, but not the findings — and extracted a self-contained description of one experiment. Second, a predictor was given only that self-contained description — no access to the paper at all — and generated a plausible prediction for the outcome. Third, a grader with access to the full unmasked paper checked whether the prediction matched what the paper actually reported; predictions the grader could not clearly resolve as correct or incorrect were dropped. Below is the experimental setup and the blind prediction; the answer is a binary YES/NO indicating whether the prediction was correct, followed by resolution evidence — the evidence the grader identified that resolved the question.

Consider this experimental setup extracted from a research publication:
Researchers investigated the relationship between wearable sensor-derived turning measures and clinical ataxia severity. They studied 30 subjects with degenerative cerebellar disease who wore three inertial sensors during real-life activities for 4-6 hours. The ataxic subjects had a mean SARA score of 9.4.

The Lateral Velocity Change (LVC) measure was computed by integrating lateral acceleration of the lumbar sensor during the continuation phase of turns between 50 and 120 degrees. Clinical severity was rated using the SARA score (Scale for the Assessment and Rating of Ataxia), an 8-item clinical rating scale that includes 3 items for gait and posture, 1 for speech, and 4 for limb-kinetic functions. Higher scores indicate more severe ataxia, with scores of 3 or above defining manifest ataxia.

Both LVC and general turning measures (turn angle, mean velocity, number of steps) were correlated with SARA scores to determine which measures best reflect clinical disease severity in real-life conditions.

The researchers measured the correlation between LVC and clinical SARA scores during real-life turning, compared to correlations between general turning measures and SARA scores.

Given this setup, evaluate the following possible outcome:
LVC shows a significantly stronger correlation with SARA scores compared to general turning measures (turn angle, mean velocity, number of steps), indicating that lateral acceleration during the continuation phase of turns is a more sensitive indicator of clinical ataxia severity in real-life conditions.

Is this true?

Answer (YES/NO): YES